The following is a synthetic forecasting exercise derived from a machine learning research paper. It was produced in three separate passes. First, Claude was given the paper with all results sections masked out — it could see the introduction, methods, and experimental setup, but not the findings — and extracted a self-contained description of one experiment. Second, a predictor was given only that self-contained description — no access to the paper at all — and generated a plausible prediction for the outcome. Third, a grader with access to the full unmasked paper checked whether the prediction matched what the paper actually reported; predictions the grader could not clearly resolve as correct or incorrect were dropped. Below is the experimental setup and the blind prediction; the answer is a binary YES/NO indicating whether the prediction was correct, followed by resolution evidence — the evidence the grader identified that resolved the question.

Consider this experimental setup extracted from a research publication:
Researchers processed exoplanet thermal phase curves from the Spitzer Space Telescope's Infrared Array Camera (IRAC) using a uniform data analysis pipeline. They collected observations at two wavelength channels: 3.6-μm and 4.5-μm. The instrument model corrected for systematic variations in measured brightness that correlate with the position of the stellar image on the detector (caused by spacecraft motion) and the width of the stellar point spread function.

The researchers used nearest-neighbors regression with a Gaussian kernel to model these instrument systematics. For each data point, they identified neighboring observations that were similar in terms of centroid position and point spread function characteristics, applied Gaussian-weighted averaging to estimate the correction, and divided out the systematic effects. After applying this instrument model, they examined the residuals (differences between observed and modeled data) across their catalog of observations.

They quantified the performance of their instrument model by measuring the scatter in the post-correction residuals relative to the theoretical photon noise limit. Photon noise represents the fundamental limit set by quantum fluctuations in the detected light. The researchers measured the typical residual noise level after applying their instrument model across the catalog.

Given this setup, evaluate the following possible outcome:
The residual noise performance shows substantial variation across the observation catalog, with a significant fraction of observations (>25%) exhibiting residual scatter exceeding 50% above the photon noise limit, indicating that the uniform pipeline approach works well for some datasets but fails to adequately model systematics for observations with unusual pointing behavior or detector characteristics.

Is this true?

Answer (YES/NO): NO